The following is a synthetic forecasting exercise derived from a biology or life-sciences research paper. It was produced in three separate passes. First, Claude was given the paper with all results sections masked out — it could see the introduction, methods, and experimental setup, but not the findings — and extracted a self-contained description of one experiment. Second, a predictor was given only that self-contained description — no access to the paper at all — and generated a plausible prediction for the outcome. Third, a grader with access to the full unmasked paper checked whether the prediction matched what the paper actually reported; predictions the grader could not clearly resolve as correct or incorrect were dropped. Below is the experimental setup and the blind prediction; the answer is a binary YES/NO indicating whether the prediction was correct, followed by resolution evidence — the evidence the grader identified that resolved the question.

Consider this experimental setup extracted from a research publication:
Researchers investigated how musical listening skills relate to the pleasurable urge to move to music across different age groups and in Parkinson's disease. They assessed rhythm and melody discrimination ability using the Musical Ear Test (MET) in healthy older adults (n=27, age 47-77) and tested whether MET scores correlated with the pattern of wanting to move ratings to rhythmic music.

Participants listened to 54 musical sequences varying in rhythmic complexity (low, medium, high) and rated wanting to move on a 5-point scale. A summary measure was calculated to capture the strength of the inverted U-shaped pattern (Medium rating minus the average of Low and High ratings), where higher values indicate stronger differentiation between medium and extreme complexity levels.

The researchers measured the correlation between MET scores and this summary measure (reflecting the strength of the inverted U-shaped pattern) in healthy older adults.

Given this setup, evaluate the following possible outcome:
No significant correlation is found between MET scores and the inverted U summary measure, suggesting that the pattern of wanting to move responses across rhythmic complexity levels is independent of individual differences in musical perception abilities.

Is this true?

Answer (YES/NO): YES